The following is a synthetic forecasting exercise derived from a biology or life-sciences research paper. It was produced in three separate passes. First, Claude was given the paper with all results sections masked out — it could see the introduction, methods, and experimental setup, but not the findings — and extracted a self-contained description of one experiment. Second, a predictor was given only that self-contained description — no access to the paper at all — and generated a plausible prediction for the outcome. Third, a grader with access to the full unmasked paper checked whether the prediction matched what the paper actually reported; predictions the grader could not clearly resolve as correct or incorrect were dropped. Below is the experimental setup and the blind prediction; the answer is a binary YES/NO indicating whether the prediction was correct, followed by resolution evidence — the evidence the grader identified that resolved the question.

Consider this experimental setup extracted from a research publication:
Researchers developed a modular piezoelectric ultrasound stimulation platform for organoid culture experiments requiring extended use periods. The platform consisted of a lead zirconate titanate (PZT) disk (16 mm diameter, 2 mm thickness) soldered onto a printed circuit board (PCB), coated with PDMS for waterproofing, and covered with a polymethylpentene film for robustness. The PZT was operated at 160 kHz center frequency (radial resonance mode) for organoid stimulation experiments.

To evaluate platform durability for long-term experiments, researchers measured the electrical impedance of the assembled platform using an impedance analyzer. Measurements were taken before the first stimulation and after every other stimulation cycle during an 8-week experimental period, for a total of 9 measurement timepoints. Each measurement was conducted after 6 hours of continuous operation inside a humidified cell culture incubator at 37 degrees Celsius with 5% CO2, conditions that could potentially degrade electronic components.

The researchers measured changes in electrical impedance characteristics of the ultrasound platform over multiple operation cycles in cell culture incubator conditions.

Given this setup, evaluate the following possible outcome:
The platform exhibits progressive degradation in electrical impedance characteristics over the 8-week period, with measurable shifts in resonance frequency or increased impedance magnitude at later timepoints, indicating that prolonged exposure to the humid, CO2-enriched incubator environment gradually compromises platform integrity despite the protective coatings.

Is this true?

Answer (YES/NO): NO